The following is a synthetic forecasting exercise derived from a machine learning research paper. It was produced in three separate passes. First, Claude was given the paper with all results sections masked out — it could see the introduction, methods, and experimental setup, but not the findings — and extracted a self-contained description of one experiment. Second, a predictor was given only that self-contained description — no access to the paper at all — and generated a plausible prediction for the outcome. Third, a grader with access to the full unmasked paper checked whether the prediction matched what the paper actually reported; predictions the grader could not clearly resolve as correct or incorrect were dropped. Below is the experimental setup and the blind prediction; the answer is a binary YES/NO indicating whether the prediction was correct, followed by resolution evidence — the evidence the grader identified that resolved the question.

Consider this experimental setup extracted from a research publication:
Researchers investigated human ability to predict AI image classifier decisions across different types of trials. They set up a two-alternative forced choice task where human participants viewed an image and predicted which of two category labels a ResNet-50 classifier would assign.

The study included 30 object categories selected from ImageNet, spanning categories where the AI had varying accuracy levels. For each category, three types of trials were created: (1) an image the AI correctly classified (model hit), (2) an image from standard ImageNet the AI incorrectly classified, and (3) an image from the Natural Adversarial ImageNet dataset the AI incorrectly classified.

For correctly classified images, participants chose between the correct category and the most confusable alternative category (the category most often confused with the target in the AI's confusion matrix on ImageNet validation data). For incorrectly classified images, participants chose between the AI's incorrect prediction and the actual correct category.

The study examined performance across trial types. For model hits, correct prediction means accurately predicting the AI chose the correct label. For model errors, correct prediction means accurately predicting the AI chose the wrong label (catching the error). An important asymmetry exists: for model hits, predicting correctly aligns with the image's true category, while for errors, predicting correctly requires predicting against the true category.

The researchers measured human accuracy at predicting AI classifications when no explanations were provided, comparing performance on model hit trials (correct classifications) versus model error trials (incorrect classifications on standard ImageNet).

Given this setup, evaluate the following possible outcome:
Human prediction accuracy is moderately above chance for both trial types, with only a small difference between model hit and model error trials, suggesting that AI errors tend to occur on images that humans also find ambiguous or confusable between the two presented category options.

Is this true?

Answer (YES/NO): NO